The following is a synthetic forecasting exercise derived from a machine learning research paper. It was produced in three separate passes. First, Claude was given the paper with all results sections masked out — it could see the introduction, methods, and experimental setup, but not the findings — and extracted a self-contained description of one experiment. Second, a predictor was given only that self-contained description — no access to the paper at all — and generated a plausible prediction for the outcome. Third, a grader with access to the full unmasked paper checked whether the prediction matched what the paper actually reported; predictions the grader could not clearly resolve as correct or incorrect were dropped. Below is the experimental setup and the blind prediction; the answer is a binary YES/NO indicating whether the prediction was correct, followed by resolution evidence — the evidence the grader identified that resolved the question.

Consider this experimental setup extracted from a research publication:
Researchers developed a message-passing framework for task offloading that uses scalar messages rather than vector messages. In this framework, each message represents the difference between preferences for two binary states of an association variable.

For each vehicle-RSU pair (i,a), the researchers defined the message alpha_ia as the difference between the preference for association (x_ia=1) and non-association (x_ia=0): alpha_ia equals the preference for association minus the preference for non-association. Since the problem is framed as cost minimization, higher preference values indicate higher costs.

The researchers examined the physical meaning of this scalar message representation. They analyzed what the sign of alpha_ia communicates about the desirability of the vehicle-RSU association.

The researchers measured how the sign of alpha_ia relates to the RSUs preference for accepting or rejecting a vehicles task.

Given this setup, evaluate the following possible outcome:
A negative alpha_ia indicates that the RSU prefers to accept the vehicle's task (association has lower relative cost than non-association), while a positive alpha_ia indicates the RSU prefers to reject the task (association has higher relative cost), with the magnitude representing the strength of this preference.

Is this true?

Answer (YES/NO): YES